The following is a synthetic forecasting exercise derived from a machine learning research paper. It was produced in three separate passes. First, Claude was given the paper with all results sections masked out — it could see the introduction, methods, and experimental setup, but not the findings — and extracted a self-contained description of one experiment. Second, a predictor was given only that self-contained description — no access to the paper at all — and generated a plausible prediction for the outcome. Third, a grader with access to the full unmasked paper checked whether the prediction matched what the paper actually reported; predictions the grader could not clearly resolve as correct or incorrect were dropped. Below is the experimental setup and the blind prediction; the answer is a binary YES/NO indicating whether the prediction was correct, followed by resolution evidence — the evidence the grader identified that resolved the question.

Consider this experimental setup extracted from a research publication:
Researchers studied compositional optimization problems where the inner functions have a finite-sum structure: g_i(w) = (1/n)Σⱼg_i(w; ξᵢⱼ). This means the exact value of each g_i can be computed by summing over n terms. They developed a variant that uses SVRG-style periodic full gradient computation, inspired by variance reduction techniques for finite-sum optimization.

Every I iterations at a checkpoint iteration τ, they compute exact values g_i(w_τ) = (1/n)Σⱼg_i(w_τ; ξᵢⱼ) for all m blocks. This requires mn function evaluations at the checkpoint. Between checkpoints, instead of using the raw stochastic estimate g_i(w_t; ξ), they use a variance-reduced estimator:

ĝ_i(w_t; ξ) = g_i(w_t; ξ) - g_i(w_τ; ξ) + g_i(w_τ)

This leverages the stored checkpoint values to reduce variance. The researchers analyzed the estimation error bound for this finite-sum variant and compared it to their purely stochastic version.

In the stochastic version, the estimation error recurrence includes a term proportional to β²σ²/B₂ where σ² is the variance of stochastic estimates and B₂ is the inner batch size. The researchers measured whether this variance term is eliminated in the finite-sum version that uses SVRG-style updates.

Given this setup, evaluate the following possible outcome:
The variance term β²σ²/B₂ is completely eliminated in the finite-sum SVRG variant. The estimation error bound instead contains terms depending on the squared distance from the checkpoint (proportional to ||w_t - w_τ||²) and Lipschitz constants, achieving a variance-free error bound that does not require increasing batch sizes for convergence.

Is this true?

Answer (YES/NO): NO